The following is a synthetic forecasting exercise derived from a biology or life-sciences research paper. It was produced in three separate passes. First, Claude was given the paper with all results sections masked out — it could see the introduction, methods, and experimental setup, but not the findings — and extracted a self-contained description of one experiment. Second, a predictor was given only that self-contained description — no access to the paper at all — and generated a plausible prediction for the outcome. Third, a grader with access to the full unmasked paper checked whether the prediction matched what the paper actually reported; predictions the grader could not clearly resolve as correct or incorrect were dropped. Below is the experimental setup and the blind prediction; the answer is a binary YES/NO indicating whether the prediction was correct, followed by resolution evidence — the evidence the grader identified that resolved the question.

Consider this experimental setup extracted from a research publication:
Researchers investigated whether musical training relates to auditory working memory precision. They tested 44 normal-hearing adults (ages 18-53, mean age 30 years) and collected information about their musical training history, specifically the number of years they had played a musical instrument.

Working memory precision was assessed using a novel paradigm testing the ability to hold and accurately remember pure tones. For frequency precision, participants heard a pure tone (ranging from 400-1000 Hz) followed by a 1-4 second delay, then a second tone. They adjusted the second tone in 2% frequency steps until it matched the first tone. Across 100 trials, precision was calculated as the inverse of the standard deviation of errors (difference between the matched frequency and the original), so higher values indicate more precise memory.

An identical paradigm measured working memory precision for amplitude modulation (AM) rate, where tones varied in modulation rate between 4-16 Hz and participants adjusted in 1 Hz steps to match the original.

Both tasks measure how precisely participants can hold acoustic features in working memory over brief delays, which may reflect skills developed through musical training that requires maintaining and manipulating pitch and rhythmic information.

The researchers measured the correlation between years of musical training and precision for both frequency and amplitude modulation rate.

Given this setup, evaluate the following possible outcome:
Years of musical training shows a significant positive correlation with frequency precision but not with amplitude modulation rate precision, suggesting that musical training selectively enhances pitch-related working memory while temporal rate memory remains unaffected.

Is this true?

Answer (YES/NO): YES